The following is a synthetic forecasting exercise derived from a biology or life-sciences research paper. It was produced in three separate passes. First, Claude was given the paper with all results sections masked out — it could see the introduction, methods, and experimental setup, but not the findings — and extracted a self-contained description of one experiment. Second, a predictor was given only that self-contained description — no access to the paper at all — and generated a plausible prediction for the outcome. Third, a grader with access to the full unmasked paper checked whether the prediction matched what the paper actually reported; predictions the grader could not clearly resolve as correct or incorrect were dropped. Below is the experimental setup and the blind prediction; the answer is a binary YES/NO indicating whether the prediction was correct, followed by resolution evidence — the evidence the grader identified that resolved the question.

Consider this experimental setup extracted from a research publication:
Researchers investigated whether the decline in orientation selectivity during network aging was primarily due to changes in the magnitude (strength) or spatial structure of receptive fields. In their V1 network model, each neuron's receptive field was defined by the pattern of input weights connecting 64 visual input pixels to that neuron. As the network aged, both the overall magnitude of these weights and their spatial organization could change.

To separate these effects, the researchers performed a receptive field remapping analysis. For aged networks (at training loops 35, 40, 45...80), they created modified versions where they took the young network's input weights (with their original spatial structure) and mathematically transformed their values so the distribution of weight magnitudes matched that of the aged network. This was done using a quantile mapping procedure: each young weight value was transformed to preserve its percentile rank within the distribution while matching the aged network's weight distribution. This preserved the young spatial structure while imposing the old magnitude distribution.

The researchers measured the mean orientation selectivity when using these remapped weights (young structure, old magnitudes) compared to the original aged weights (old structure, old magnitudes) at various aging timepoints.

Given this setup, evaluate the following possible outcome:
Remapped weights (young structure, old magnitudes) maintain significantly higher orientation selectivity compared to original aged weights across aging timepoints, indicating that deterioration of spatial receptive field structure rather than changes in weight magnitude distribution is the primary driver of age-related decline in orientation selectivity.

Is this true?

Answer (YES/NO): NO